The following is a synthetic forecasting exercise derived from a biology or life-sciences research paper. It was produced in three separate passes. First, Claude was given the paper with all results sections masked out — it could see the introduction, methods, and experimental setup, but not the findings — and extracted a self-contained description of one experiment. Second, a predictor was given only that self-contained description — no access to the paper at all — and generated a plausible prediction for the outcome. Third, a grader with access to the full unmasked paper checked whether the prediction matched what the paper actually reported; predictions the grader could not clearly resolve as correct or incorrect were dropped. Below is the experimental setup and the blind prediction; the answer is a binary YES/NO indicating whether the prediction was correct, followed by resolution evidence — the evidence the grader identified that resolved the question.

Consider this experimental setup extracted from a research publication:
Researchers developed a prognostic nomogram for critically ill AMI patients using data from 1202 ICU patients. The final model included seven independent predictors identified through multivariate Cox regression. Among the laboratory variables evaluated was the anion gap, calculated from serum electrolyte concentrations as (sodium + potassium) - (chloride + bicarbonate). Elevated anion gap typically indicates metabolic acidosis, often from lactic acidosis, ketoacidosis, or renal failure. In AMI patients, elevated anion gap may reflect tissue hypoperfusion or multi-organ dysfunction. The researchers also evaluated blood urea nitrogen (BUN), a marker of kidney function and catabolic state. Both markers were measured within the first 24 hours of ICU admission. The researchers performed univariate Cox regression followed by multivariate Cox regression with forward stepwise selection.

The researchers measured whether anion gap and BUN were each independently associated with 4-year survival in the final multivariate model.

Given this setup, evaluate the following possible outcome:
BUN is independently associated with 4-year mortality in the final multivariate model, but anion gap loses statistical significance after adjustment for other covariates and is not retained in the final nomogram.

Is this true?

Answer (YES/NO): YES